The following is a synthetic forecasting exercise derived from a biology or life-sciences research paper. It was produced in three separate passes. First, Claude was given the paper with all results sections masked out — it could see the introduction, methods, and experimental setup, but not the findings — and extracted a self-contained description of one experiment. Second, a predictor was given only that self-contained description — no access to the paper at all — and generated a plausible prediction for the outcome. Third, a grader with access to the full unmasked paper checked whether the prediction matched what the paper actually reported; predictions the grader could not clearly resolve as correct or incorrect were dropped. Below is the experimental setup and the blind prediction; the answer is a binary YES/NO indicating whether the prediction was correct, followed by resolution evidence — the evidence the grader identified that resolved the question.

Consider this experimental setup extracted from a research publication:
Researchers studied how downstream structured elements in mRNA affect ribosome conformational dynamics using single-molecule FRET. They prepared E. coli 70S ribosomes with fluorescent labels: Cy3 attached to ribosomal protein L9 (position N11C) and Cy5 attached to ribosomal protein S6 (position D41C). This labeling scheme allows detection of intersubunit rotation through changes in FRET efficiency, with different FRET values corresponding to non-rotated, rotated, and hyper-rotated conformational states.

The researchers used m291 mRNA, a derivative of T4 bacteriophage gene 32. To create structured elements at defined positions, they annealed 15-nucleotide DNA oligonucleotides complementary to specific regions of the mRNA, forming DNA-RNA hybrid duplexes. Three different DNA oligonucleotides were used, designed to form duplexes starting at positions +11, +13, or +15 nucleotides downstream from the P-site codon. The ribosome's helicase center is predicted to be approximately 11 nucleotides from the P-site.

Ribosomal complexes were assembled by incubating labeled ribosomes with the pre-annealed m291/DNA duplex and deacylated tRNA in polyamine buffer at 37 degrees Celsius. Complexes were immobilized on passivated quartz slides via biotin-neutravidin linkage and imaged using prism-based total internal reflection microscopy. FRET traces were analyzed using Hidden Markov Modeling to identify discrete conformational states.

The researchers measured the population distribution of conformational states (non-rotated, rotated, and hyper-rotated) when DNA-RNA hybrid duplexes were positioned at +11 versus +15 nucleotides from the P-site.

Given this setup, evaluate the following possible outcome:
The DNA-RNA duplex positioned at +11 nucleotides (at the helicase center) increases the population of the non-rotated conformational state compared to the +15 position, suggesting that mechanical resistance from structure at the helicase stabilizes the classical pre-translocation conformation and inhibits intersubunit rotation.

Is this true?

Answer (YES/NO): NO